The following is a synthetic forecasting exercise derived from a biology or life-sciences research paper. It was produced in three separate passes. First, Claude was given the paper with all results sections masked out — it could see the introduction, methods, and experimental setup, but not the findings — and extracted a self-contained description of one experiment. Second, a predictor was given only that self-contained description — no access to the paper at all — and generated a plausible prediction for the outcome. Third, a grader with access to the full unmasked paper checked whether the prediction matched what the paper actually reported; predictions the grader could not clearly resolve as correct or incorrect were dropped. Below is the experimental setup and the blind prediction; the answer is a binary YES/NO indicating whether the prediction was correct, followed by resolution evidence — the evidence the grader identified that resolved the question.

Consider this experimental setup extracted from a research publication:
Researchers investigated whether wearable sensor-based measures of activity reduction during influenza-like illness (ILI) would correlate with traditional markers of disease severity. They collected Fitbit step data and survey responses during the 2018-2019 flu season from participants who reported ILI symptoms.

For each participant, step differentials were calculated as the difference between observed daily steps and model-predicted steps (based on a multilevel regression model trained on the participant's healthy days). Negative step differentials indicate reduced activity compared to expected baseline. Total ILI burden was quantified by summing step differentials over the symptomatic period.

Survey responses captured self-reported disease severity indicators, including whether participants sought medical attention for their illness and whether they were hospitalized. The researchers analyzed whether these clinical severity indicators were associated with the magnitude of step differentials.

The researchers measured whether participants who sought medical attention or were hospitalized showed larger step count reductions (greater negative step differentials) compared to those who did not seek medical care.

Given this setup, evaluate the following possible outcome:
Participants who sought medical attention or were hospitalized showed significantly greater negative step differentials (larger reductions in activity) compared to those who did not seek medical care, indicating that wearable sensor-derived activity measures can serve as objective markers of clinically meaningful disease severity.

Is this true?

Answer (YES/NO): YES